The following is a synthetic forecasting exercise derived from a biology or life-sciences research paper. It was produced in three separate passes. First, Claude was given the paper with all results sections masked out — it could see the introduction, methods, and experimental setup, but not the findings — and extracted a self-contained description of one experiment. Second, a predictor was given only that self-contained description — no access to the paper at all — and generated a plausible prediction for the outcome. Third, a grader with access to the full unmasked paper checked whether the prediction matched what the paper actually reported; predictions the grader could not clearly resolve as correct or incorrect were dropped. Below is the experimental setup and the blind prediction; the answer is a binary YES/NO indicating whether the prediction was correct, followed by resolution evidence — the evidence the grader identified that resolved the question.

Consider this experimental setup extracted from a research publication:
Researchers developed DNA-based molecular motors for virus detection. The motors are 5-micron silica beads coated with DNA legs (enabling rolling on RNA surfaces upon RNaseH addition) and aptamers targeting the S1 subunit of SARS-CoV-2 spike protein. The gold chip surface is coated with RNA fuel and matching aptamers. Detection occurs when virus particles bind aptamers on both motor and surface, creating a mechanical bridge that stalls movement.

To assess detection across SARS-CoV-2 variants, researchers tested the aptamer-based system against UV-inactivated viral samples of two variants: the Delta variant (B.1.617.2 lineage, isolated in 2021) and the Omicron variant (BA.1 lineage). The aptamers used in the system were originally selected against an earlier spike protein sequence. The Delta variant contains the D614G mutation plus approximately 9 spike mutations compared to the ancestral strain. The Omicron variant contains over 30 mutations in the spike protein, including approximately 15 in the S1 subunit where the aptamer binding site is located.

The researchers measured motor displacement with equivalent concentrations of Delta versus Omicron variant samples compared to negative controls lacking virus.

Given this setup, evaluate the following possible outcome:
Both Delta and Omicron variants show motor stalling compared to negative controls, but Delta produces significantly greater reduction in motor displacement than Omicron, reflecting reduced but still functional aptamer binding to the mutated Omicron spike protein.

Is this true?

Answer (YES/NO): YES